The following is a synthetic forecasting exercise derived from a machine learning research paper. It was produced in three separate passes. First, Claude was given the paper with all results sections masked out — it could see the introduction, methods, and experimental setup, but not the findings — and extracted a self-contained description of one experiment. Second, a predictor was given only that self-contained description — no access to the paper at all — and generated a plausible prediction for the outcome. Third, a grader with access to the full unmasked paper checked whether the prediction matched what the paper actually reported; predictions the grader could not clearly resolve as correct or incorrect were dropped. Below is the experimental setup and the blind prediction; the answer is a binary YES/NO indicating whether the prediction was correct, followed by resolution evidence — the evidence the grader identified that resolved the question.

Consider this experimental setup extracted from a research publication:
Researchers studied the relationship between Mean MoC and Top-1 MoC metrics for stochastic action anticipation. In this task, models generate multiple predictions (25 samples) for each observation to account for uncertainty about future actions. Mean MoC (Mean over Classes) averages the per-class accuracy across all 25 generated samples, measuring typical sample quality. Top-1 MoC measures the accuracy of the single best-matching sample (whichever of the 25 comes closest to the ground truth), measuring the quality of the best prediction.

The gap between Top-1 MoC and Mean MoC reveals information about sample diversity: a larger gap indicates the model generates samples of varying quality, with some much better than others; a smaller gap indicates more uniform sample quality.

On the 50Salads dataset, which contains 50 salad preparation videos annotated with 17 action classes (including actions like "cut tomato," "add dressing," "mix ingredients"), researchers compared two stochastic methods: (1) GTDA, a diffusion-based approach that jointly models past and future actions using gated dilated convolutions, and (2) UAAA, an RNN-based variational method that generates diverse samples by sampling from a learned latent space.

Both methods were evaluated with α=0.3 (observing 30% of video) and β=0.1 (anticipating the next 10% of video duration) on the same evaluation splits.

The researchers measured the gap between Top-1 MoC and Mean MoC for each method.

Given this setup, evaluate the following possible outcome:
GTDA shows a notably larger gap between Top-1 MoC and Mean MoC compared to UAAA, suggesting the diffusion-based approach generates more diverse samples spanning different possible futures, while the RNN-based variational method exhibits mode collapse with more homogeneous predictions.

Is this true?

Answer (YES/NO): YES